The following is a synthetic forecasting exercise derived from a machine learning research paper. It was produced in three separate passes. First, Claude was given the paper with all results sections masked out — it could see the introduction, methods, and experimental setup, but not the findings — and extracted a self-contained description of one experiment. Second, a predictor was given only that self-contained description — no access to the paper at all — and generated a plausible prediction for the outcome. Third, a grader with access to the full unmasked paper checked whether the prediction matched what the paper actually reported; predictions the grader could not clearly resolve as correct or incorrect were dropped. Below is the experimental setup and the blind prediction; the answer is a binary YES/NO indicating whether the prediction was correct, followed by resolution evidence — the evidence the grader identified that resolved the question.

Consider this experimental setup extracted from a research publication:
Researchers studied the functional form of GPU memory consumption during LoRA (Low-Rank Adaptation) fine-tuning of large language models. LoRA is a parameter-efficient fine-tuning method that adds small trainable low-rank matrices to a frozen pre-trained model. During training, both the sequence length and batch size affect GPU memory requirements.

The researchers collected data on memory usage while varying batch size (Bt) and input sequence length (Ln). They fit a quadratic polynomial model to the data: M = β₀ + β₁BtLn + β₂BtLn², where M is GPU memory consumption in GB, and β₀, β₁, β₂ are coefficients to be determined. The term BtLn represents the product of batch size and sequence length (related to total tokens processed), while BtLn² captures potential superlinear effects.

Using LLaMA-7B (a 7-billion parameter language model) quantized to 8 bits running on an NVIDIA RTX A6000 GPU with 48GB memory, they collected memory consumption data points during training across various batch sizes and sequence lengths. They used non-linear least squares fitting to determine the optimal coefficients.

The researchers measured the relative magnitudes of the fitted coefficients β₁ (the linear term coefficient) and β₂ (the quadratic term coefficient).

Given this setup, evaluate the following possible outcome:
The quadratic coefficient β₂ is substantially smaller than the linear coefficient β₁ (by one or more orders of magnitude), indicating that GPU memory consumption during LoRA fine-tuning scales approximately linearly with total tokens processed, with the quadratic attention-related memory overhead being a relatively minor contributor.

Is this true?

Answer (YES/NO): YES